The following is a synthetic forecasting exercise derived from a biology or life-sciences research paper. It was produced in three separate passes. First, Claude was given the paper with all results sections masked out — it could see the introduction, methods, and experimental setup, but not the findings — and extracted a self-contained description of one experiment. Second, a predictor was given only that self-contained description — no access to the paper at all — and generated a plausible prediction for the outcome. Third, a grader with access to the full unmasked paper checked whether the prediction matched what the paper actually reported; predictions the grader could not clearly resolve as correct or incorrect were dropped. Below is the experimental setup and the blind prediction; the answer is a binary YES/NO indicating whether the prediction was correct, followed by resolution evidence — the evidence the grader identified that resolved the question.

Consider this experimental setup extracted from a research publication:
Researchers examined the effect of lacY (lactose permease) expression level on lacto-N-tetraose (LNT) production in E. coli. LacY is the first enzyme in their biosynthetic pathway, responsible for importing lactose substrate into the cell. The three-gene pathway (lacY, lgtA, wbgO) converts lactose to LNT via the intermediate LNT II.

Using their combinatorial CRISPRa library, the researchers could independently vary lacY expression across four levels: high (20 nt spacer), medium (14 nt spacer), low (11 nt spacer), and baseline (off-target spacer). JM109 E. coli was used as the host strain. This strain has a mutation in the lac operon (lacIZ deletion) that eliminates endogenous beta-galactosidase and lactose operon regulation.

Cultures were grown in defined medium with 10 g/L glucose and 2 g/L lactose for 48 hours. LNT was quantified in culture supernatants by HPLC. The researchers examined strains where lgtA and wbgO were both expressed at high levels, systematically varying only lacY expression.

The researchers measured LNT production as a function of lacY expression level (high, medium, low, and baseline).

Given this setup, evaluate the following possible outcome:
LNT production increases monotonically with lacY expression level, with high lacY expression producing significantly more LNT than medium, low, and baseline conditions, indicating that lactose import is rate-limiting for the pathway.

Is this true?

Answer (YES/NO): NO